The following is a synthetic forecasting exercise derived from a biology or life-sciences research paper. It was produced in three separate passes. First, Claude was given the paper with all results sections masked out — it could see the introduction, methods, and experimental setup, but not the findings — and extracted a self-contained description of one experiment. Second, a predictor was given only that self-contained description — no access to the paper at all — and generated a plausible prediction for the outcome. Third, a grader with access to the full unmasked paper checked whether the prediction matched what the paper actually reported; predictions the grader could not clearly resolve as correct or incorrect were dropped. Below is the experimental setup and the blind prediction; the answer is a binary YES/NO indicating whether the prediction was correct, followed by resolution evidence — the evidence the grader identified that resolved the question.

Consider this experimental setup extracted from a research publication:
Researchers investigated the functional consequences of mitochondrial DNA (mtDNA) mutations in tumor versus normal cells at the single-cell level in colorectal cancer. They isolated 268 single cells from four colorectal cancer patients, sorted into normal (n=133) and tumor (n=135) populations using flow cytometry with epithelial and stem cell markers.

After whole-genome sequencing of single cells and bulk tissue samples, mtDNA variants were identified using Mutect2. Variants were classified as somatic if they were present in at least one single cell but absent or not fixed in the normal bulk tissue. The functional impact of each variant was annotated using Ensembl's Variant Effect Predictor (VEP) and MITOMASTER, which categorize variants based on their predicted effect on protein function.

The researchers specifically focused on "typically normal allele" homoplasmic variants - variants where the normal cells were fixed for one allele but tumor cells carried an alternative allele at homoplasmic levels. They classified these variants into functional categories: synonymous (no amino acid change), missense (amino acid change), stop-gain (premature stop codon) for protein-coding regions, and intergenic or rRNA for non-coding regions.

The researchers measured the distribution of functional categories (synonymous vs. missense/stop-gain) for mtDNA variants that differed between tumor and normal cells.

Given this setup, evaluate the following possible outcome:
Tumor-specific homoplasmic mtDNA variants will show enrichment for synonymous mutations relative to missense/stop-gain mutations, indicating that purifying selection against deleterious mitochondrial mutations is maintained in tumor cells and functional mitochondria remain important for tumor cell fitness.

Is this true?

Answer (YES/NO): NO